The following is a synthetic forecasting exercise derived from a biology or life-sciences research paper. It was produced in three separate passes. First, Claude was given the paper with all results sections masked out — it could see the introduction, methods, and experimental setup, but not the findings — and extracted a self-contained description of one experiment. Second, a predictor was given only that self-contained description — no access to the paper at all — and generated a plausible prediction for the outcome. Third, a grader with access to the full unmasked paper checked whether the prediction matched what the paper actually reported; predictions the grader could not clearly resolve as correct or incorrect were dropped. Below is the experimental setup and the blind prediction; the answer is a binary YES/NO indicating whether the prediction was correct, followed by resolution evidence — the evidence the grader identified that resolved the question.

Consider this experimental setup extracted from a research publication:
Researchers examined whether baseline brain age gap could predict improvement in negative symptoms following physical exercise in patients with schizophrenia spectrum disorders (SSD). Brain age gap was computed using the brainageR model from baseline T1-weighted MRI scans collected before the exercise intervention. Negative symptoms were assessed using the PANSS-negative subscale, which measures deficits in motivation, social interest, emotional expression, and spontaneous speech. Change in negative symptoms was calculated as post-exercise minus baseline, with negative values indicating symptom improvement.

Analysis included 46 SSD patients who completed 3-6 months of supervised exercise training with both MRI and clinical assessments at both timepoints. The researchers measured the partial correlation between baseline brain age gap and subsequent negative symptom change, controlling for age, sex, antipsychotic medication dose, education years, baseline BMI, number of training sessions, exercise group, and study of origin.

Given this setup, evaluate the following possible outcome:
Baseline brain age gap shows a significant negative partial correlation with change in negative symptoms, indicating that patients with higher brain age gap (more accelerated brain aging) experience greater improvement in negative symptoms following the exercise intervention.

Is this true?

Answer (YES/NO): NO